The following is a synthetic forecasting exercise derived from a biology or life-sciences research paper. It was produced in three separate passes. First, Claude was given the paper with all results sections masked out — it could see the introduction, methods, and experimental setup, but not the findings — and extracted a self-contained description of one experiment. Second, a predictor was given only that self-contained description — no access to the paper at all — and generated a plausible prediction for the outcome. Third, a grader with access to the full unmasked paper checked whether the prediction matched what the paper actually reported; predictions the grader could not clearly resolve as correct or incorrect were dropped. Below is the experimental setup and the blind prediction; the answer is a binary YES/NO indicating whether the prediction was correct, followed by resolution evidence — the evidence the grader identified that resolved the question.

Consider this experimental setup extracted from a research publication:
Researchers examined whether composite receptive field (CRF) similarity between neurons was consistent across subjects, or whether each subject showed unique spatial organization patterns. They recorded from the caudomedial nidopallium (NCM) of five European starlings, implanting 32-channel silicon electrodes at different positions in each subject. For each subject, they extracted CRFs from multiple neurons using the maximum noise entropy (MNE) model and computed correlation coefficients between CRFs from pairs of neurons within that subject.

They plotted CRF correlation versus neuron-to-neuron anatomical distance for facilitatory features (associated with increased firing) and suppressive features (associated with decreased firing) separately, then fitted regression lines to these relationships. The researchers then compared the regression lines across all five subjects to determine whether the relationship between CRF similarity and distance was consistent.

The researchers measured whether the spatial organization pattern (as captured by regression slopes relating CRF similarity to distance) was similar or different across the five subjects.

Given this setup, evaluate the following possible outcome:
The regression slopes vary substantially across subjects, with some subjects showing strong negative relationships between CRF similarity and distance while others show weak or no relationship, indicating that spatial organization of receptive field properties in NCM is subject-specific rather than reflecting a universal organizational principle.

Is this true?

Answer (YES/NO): NO